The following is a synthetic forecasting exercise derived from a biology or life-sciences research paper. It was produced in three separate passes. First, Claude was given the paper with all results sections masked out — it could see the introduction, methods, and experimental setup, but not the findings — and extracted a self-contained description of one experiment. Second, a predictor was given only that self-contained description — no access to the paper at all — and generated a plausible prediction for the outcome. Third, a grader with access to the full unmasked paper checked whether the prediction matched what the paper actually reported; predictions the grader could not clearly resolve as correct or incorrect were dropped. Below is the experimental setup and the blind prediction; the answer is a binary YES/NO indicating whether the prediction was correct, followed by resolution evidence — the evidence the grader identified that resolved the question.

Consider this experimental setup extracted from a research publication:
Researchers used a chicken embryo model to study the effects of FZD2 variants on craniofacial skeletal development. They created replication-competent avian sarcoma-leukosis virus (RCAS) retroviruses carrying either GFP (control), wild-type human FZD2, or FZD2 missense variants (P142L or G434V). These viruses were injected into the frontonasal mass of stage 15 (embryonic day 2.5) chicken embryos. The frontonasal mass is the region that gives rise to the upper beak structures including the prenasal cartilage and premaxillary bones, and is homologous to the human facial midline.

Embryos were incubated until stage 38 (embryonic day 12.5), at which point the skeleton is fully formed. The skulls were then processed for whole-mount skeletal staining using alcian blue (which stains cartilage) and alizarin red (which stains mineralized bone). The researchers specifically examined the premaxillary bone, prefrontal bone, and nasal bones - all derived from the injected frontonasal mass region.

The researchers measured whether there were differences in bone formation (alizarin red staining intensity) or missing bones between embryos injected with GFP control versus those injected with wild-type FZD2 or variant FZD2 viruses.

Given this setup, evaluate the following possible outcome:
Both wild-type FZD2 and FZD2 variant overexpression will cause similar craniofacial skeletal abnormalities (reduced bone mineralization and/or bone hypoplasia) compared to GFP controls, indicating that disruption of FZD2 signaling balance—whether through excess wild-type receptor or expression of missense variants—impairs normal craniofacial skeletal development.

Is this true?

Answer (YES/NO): YES